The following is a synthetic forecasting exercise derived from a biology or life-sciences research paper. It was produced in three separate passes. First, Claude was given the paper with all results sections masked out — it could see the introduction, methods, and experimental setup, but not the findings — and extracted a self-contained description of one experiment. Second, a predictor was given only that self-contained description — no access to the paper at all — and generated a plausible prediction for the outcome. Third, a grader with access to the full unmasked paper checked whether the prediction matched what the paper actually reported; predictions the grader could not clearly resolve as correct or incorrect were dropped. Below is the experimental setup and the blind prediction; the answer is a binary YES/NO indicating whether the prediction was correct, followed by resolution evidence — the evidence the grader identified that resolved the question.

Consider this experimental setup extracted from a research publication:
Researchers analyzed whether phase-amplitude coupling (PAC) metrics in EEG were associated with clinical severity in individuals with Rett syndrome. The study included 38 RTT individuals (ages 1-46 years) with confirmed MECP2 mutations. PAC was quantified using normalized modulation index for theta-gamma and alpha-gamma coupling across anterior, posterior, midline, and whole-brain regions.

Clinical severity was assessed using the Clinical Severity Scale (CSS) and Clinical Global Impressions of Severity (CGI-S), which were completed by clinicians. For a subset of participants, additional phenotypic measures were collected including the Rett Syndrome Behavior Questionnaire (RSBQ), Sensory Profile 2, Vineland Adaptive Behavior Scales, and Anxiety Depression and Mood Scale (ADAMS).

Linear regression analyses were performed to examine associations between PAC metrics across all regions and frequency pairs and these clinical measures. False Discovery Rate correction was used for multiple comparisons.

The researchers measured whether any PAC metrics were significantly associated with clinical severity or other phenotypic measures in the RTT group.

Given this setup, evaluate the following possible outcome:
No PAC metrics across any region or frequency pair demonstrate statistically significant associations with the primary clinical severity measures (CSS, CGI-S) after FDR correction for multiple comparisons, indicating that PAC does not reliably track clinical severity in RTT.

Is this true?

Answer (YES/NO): YES